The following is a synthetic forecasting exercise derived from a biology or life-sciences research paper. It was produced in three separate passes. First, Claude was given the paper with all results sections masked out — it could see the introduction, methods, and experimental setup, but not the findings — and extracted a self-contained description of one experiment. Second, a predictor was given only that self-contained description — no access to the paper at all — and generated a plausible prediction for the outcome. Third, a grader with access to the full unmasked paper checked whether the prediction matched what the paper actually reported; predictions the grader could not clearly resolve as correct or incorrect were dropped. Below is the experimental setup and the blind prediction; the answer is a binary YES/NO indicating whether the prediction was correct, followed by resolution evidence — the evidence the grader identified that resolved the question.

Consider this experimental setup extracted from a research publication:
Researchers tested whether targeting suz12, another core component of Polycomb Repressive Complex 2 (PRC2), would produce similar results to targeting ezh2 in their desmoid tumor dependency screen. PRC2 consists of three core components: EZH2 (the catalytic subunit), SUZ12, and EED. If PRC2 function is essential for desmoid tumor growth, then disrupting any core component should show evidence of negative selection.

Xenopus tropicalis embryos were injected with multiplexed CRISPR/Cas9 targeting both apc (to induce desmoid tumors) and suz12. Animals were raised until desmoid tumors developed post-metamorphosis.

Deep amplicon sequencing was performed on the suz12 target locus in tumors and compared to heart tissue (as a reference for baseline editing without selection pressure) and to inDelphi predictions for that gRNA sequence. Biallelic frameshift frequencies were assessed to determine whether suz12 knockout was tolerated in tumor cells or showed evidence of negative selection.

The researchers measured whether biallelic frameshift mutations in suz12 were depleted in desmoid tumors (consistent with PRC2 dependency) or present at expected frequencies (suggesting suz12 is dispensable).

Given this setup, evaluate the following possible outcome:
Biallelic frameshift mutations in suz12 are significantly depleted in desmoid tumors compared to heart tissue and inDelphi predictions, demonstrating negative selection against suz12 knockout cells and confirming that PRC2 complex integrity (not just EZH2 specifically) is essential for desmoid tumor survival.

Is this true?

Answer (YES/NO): YES